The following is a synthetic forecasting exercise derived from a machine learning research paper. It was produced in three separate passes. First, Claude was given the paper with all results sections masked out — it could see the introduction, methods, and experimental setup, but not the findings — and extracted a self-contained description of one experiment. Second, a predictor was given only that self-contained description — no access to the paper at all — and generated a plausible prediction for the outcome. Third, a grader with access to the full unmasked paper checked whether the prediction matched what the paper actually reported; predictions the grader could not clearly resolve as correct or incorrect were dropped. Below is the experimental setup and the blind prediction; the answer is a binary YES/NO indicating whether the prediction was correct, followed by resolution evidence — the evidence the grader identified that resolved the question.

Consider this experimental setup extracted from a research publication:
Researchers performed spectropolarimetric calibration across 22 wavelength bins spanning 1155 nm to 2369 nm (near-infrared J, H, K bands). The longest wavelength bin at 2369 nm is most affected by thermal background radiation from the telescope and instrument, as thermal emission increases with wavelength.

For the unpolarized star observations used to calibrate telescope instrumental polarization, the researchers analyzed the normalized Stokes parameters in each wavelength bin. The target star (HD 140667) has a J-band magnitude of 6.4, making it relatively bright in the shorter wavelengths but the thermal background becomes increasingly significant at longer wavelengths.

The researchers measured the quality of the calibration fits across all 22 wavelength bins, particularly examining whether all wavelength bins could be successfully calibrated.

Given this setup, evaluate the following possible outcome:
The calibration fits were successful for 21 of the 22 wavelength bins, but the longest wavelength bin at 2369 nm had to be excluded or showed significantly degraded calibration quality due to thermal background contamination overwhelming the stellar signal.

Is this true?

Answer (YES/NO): YES